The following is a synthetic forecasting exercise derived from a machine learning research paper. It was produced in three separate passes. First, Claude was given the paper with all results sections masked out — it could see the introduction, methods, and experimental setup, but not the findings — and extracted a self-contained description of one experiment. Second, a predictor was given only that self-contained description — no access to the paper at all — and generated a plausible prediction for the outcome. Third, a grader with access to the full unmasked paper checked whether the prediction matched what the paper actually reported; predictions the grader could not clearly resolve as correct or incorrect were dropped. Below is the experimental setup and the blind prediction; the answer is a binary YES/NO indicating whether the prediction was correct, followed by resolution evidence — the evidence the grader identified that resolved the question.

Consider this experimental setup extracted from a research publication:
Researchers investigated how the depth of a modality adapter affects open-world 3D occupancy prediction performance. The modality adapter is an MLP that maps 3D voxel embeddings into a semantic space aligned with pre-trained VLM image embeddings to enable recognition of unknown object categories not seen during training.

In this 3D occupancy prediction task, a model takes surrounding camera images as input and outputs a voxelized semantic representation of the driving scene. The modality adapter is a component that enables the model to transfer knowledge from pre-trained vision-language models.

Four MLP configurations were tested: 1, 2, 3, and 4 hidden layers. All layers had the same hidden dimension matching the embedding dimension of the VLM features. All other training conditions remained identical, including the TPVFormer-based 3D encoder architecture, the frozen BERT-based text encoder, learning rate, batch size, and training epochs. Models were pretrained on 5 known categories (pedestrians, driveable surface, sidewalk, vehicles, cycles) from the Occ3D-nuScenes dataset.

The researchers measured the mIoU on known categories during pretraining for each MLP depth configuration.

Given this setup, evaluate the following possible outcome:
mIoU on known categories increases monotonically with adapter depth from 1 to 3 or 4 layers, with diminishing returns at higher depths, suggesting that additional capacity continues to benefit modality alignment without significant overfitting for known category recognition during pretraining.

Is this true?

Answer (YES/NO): NO